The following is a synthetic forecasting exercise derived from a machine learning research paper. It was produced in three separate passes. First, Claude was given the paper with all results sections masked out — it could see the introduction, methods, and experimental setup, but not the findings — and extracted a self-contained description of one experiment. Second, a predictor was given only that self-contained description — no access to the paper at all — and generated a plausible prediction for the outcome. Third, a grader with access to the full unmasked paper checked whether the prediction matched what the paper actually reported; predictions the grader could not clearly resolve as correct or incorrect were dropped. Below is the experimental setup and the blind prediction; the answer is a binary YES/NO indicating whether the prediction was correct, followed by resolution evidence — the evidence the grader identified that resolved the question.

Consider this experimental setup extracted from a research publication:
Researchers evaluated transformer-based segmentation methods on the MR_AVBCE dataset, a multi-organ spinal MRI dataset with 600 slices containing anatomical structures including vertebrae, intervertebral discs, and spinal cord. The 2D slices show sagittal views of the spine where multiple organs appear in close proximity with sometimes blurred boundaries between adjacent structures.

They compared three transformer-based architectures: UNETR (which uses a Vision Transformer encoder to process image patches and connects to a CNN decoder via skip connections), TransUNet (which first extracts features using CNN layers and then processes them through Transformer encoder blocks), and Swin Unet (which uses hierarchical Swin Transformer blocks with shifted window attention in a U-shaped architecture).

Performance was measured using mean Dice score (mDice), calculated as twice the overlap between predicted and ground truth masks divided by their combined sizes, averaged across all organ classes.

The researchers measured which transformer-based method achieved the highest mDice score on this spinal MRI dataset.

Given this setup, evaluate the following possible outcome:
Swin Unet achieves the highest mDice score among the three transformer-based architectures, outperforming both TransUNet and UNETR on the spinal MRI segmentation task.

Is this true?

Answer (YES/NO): NO